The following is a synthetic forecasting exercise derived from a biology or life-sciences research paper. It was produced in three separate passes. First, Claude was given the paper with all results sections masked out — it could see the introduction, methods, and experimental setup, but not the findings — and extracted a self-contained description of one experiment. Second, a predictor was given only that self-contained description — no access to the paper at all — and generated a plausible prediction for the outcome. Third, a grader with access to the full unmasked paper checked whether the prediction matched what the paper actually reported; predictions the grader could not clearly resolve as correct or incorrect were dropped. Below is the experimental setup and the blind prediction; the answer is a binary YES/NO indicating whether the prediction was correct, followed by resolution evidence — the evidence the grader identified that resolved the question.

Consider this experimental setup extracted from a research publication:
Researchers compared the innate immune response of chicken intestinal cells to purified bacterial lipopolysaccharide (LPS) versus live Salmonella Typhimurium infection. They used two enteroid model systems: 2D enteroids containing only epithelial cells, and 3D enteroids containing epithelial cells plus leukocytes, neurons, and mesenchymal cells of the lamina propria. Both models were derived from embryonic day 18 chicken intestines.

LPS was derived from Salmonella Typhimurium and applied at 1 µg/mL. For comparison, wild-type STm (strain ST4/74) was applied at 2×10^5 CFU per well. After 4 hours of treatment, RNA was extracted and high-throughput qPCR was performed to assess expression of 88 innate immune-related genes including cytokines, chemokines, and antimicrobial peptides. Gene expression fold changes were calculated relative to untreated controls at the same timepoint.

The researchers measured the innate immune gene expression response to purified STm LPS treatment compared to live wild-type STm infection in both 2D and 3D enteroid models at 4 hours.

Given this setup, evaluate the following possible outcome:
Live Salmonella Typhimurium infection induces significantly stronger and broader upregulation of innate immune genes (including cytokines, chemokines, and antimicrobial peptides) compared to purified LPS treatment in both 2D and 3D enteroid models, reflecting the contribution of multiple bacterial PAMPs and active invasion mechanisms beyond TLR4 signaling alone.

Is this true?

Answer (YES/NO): YES